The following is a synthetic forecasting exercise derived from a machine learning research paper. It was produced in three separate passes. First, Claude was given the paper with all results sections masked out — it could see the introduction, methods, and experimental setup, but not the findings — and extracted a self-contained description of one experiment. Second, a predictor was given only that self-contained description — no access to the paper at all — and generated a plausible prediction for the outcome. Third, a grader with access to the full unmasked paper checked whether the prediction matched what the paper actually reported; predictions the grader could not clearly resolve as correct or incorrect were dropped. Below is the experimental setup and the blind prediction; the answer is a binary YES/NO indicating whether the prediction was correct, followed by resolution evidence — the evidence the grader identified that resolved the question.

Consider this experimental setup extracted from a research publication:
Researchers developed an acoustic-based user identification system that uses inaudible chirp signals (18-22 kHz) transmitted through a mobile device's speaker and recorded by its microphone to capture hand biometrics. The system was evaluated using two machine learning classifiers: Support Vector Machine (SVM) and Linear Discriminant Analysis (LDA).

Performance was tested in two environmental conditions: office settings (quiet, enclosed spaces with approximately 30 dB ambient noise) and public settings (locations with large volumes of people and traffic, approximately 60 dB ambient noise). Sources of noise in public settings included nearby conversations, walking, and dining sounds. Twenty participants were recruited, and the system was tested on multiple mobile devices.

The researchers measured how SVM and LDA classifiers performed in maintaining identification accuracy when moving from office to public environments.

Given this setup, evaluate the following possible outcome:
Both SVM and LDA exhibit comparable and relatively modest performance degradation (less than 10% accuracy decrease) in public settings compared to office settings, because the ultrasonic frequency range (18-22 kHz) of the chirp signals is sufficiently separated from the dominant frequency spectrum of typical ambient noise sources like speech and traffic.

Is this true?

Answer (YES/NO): NO